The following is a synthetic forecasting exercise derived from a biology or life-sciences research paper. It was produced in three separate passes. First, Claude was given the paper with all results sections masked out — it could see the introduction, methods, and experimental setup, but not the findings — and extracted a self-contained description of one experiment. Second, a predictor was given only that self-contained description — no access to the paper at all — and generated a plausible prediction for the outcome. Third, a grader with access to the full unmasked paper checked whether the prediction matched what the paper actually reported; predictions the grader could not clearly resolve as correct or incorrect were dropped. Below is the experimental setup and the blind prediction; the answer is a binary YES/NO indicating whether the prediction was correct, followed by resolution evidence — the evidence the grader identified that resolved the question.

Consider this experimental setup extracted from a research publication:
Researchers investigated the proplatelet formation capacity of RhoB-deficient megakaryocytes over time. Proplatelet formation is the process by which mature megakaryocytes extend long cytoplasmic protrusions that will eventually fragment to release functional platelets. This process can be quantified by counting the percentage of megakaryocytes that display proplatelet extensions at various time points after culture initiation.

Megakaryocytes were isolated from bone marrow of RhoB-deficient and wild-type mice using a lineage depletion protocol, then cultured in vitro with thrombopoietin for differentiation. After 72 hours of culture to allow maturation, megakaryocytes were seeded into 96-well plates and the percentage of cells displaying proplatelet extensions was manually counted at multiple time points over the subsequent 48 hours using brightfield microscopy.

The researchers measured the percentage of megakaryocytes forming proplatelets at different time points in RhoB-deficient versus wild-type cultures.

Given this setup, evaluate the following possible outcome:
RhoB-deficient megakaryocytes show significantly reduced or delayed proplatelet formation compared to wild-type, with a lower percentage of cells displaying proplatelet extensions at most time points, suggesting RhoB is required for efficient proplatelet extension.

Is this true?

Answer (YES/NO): NO